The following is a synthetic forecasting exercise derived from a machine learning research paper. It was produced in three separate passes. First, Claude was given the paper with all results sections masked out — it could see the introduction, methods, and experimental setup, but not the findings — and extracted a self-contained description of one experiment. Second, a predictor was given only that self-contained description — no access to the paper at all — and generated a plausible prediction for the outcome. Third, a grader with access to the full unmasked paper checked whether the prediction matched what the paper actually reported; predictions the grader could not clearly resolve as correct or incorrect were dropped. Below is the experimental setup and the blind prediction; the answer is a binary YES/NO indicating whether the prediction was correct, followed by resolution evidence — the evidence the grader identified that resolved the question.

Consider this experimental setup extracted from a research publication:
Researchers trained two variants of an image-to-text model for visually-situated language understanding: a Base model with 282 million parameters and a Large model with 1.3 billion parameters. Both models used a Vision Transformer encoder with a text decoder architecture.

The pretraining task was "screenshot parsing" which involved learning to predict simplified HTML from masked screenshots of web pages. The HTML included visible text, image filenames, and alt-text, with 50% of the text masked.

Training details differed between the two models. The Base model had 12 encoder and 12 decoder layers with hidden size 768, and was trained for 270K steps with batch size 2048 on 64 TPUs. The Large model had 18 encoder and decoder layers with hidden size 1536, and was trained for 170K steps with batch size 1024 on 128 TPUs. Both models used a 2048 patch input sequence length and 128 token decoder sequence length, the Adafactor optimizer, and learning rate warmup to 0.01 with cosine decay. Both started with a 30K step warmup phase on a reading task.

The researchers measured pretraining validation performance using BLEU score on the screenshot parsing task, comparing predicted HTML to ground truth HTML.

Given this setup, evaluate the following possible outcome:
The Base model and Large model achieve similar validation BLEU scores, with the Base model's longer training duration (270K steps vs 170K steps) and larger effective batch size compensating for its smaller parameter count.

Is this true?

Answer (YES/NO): NO